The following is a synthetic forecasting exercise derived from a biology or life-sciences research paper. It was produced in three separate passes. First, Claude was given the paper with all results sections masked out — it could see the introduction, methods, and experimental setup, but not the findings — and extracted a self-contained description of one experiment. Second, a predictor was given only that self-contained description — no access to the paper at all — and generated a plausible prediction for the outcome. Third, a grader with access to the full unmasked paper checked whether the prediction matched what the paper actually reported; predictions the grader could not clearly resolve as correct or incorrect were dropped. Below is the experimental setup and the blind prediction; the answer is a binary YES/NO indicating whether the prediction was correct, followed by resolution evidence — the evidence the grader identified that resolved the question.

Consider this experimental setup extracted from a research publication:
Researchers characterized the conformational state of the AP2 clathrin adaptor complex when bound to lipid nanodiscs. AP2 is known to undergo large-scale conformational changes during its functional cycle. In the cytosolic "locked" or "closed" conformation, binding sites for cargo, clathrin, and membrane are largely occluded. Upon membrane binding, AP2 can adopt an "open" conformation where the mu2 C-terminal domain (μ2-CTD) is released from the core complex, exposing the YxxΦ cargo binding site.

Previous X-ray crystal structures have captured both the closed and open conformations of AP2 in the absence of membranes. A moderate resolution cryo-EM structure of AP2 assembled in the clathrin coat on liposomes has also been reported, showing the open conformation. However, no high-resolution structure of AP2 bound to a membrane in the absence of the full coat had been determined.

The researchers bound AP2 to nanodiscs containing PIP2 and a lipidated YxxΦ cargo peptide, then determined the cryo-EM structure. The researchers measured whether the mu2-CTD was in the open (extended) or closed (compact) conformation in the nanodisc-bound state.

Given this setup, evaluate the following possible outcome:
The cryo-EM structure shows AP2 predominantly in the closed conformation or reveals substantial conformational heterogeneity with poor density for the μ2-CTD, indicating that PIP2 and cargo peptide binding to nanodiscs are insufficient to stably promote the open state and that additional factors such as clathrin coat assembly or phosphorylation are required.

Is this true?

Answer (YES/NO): NO